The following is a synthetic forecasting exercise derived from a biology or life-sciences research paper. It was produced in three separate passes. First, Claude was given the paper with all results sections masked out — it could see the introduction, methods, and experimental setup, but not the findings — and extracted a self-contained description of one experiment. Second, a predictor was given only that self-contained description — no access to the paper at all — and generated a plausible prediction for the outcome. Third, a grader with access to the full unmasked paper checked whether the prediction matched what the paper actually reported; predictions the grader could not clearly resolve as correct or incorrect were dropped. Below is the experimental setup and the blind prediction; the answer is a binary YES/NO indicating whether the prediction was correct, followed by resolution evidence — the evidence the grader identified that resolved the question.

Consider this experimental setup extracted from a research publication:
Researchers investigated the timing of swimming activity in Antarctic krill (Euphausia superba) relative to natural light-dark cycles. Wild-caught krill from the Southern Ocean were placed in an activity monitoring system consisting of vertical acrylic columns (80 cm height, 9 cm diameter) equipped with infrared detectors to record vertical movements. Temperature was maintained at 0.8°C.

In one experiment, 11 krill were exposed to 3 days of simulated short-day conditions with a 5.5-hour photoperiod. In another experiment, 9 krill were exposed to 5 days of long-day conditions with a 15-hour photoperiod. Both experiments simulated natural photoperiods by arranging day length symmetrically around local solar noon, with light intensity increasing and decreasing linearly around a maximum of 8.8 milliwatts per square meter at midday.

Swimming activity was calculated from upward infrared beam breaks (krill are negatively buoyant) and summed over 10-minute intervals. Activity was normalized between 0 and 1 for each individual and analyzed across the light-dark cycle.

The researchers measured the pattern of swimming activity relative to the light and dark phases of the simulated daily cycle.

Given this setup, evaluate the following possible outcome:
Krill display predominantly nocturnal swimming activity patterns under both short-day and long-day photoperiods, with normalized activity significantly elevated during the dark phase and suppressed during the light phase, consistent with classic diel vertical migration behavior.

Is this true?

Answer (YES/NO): YES